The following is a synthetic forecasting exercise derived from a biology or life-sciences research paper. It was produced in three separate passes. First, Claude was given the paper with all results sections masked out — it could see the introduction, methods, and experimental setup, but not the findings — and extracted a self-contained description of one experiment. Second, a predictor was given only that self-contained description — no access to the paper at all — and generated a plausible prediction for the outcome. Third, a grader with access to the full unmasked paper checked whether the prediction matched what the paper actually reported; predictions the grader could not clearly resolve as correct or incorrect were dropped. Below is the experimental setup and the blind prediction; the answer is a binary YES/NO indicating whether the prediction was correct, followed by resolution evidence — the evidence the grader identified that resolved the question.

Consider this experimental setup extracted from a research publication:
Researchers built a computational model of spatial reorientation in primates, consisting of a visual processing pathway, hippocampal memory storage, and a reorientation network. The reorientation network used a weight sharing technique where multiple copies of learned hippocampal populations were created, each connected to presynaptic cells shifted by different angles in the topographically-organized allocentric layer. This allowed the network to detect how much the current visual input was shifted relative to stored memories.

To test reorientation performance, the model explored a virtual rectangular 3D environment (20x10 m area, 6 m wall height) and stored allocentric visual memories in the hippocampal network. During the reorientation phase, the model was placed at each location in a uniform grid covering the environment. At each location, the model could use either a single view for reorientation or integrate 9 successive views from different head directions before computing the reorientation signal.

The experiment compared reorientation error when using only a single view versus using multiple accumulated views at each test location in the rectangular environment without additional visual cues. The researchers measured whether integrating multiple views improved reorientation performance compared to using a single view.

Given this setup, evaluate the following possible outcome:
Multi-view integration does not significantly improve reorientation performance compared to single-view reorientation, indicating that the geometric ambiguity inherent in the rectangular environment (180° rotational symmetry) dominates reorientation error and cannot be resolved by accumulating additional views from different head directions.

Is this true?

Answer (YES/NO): NO